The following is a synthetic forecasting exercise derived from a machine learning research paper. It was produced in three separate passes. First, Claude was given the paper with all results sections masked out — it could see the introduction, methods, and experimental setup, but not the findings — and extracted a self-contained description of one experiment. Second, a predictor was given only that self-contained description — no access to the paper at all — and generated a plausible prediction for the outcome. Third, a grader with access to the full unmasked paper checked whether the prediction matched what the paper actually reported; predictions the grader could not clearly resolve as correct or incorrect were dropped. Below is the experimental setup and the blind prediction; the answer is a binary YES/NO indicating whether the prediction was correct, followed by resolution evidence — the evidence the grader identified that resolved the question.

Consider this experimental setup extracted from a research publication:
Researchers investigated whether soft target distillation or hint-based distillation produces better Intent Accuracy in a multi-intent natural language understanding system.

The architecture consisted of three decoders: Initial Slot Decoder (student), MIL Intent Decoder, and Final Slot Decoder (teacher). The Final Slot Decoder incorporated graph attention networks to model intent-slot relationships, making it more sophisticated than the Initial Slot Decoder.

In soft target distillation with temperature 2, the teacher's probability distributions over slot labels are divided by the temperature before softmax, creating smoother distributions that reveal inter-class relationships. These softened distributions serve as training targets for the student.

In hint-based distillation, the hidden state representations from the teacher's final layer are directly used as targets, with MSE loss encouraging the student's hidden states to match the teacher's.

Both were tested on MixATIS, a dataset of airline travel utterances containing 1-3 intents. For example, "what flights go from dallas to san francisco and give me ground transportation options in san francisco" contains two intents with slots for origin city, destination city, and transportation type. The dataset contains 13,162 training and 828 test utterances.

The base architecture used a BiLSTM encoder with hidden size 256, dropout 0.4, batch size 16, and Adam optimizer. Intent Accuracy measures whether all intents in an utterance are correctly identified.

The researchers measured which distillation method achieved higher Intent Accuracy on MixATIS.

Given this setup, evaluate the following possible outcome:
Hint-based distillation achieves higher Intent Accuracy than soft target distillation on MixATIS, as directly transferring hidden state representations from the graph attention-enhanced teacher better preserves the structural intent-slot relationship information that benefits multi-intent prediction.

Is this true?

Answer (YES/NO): NO